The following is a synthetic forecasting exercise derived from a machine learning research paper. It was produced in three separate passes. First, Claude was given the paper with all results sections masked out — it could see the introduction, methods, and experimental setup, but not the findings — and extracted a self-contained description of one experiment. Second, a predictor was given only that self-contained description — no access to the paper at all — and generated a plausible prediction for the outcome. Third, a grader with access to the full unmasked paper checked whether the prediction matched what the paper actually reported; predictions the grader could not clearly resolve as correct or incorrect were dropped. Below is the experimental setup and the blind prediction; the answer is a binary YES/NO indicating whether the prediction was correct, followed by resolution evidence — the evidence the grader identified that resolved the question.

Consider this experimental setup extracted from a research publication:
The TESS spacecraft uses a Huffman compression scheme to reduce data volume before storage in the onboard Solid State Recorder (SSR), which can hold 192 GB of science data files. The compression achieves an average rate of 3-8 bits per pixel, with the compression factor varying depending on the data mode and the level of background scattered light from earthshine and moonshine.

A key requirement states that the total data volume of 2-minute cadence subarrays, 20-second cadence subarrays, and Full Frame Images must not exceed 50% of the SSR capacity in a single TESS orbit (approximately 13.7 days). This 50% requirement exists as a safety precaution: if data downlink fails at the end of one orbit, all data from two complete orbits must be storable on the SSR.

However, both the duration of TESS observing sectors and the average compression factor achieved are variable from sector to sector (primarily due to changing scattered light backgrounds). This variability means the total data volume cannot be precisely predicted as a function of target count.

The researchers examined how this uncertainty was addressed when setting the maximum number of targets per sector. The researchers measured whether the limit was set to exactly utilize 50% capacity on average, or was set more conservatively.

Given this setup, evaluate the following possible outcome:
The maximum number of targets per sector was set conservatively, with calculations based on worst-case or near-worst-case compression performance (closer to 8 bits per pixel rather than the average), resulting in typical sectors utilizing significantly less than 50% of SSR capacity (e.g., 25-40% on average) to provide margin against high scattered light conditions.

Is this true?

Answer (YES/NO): NO